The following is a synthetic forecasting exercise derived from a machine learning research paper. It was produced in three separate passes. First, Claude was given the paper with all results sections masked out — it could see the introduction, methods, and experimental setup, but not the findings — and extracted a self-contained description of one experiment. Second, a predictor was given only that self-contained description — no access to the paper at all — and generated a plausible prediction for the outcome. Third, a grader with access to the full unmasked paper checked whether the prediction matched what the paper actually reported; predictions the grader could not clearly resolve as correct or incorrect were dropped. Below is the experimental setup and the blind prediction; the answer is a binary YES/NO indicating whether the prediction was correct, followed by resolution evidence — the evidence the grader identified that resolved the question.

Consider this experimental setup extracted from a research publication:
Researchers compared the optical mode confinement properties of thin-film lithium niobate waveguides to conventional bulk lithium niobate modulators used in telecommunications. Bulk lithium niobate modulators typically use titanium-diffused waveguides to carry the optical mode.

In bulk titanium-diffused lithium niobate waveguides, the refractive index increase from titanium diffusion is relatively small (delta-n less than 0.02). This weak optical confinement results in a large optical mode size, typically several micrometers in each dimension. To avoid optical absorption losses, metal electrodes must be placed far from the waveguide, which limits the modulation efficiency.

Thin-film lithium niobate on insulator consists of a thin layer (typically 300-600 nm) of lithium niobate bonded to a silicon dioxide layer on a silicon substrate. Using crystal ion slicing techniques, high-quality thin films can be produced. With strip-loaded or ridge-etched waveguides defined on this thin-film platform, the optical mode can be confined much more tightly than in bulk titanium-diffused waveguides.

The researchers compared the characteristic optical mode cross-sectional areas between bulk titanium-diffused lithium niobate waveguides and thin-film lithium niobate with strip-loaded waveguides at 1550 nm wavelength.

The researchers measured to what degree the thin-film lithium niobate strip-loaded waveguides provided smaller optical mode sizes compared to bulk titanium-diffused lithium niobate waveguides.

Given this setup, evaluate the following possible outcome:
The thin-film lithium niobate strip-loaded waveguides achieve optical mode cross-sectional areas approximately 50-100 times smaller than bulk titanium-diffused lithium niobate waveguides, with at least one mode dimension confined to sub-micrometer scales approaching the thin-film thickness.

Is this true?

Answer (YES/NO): NO